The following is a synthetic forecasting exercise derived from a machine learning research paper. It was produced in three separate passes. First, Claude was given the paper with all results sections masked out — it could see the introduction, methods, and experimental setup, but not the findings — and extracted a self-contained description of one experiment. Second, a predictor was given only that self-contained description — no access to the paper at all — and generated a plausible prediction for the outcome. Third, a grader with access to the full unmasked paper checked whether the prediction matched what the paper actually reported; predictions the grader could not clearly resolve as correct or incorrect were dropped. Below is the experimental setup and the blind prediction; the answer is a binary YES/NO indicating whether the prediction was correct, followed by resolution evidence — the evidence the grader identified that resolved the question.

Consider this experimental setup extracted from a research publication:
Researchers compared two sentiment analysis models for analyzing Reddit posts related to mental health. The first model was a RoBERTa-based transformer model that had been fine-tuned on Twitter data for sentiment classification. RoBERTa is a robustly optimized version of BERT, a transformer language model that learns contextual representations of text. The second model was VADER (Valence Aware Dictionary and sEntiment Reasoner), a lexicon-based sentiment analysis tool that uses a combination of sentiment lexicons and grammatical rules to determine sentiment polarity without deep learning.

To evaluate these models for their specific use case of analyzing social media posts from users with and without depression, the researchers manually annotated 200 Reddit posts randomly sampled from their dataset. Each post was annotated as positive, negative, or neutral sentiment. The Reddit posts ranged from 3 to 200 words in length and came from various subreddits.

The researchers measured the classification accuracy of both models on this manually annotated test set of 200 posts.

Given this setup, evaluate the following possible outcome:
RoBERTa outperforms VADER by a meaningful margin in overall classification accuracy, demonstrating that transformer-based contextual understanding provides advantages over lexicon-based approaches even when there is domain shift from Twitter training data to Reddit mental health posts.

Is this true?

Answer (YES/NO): NO